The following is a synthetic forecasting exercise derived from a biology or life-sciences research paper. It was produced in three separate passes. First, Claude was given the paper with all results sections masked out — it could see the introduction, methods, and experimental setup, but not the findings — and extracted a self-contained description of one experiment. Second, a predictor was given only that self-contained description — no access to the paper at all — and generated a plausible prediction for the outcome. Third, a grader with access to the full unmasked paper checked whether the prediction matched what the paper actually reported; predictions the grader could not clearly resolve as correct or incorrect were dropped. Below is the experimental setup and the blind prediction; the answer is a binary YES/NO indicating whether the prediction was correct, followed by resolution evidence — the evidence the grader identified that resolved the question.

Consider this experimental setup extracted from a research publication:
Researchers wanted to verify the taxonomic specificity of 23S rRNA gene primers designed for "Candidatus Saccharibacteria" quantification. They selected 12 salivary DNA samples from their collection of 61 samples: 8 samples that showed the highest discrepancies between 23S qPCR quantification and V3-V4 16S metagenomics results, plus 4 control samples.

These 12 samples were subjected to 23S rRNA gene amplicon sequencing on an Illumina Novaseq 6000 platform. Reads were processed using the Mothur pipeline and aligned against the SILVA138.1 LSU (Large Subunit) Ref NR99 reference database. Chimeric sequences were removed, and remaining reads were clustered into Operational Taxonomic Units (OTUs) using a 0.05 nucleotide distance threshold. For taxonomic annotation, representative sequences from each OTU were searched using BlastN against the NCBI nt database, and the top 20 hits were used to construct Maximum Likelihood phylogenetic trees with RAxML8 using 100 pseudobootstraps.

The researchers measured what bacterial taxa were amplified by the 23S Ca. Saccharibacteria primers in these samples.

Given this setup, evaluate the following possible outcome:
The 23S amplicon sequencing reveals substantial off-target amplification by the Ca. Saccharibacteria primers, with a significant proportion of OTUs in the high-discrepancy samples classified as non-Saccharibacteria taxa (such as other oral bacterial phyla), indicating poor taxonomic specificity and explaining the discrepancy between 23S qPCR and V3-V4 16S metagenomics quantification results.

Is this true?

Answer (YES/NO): NO